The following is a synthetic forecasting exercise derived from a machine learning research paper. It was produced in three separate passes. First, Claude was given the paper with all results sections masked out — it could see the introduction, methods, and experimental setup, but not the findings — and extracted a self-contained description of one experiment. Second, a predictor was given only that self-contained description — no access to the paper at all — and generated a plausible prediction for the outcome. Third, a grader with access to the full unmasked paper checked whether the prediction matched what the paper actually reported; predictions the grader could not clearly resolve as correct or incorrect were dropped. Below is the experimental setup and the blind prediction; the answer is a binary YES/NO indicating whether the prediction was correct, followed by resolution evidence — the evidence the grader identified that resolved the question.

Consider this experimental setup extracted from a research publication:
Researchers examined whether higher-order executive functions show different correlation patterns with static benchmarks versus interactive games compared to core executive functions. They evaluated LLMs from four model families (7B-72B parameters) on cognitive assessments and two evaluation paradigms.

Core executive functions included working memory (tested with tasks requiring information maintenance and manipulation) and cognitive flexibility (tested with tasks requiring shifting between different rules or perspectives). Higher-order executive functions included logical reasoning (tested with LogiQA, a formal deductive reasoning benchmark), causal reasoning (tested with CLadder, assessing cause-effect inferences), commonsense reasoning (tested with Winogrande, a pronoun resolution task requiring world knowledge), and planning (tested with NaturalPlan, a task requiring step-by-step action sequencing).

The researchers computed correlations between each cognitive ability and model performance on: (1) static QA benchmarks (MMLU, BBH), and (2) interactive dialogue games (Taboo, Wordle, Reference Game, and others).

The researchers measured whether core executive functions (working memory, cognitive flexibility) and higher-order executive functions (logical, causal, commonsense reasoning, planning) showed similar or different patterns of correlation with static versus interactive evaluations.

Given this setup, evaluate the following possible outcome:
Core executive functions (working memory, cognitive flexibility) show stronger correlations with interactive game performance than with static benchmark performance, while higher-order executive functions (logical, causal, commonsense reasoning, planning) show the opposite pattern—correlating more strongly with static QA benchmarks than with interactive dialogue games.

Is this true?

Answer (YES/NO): NO